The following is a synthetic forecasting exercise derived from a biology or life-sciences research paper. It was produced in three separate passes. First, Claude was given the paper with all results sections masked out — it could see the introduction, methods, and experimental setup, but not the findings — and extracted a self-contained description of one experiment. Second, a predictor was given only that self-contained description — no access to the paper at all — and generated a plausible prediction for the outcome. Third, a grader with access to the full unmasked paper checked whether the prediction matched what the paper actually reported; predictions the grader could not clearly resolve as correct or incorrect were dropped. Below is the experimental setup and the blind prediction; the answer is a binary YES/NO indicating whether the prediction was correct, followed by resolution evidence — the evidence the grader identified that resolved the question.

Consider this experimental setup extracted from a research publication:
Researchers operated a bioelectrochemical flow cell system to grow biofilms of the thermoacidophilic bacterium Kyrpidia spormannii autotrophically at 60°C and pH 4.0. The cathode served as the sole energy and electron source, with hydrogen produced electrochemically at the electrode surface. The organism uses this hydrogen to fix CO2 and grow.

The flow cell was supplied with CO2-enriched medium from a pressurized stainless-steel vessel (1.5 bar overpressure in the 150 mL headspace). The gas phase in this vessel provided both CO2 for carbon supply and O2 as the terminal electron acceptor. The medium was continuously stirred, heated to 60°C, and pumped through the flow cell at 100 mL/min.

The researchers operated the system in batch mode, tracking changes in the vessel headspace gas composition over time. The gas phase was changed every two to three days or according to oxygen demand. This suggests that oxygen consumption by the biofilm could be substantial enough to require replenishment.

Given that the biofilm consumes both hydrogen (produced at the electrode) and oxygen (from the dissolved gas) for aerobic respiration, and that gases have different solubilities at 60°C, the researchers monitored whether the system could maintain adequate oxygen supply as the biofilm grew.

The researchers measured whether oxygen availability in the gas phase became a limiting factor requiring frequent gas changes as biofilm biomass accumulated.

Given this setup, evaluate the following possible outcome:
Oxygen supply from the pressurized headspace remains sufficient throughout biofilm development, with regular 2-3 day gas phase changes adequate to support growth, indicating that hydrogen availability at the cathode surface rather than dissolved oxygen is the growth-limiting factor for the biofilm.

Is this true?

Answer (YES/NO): NO